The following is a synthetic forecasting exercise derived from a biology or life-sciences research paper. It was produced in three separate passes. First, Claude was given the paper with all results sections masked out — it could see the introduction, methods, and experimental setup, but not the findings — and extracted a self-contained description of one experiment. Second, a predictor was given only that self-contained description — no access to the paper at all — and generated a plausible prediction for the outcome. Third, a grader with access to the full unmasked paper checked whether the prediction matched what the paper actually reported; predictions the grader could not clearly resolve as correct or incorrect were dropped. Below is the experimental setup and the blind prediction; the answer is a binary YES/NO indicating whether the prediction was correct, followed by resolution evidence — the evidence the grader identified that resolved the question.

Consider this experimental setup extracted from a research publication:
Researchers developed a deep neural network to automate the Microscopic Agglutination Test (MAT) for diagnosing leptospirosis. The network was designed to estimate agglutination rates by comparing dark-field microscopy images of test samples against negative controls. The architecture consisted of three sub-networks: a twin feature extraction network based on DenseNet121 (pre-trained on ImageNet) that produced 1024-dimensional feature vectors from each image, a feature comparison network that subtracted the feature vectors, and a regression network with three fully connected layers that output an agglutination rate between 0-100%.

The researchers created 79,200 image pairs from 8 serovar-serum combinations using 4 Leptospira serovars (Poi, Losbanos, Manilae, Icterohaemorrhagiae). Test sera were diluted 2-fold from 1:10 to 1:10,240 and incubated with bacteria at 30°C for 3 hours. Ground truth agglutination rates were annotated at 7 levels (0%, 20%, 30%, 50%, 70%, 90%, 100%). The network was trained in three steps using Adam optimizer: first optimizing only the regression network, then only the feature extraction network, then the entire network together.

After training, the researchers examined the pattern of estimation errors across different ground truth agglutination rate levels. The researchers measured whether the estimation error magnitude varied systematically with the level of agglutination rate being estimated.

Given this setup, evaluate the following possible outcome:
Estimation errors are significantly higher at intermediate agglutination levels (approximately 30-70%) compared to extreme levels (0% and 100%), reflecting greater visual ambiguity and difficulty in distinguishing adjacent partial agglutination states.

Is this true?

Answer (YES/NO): NO